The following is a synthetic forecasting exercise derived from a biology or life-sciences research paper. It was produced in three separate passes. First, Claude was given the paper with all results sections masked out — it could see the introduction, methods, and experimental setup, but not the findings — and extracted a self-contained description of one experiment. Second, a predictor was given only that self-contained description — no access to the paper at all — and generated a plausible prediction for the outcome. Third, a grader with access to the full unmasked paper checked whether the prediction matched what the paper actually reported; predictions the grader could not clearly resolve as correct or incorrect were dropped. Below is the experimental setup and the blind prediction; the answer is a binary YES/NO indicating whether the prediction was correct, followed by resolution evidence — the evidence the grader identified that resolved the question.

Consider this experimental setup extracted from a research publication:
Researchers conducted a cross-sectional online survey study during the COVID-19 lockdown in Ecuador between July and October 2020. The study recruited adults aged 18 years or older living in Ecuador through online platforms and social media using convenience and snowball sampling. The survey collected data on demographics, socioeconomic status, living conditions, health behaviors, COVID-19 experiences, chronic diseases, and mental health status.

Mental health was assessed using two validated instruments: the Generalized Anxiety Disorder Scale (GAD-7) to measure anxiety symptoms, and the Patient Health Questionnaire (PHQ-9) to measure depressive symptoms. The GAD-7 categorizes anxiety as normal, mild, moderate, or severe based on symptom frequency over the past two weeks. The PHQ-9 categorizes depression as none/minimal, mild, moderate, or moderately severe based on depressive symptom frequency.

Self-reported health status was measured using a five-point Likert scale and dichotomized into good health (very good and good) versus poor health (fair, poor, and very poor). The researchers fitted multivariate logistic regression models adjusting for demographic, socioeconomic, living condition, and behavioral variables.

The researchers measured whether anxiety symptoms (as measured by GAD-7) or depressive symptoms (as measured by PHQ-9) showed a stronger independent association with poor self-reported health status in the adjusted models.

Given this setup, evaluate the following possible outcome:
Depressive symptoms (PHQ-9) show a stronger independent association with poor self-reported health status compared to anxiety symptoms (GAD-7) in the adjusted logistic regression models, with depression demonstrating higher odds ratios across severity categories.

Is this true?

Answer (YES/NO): YES